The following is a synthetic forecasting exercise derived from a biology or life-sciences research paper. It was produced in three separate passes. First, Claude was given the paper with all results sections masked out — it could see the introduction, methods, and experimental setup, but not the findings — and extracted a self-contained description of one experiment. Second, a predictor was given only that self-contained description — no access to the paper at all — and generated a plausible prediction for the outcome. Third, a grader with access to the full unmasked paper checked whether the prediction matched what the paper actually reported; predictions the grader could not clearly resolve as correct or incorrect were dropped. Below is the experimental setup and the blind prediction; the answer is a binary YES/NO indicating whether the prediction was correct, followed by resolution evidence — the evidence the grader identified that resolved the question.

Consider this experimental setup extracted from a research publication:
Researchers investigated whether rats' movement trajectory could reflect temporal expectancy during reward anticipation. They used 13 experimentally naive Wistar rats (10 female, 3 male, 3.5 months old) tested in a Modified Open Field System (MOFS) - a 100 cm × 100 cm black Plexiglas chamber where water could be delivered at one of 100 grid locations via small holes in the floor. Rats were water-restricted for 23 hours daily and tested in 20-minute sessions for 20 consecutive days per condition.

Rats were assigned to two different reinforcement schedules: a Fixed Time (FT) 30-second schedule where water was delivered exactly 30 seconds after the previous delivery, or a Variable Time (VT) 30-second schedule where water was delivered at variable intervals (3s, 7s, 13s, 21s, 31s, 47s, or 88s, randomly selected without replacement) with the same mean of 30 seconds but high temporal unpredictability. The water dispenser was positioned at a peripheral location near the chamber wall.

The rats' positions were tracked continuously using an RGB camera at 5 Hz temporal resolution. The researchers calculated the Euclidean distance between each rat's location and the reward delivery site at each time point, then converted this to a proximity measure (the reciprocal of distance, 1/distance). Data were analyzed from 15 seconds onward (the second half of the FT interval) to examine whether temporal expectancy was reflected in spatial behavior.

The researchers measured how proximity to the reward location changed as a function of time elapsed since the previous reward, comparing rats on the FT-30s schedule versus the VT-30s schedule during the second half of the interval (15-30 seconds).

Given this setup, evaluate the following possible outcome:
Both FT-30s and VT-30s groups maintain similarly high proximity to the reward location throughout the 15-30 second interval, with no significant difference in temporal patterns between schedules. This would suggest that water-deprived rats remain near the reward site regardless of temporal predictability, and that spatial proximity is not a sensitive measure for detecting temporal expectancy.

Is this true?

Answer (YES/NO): NO